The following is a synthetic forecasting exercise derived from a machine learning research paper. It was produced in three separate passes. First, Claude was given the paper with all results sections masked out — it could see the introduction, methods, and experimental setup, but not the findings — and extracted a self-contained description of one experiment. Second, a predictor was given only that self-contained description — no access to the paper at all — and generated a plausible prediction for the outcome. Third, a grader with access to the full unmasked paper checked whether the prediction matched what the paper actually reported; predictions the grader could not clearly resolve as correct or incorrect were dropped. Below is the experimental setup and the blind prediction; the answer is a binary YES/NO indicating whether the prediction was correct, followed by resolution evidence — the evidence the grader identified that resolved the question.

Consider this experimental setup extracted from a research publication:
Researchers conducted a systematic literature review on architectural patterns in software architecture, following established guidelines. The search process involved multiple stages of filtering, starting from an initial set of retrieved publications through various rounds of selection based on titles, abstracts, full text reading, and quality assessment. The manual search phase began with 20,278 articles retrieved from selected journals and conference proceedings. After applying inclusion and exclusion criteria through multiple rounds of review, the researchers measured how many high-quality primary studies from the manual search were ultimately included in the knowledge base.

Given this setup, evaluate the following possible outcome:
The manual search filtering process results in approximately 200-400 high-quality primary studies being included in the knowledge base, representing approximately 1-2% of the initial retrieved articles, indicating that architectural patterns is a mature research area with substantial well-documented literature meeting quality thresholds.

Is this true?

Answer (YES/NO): NO